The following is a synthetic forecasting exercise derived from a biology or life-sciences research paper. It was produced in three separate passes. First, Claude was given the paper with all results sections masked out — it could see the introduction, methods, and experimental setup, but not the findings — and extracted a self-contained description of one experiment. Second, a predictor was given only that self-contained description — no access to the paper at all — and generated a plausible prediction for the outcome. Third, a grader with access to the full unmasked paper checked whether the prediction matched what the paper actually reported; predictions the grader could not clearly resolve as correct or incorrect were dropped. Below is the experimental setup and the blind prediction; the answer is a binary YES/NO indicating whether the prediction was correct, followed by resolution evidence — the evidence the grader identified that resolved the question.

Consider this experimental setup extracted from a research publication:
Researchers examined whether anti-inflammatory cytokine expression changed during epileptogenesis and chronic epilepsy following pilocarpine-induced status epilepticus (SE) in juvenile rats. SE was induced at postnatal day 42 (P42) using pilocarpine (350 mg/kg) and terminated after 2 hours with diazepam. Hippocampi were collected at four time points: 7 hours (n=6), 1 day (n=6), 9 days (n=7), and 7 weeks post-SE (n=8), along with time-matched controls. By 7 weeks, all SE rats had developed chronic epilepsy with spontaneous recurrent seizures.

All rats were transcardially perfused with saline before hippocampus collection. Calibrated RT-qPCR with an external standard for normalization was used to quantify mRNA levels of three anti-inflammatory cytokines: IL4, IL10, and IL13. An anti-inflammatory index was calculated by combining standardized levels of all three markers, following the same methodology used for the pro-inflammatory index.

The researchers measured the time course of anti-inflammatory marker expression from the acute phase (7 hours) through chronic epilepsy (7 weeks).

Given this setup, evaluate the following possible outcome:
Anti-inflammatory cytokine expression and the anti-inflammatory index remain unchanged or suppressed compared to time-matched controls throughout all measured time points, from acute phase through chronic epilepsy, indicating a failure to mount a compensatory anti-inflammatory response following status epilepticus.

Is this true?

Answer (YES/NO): NO